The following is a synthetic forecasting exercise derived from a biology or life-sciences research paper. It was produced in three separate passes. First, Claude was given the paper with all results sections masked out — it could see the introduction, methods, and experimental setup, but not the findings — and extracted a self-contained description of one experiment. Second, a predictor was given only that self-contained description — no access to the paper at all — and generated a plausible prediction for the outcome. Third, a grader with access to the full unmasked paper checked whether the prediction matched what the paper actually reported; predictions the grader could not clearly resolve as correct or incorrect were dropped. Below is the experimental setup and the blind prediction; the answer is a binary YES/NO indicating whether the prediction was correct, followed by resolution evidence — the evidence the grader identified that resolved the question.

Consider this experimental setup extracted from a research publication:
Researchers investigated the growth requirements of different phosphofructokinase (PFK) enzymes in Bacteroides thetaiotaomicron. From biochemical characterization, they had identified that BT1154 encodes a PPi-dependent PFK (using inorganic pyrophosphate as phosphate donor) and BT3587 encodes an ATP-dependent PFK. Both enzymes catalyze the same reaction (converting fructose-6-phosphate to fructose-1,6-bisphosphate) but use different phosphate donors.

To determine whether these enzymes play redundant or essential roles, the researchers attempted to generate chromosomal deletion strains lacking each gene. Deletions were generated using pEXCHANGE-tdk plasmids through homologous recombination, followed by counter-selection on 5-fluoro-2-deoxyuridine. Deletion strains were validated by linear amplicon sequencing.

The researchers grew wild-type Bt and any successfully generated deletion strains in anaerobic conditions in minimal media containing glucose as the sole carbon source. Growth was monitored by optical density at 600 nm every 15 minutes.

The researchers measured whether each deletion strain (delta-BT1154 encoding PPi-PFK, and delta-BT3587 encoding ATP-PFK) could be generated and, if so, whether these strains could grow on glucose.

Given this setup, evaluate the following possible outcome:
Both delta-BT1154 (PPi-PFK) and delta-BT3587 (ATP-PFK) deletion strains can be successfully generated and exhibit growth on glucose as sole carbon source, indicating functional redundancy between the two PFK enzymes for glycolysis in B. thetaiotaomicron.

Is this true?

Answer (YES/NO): NO